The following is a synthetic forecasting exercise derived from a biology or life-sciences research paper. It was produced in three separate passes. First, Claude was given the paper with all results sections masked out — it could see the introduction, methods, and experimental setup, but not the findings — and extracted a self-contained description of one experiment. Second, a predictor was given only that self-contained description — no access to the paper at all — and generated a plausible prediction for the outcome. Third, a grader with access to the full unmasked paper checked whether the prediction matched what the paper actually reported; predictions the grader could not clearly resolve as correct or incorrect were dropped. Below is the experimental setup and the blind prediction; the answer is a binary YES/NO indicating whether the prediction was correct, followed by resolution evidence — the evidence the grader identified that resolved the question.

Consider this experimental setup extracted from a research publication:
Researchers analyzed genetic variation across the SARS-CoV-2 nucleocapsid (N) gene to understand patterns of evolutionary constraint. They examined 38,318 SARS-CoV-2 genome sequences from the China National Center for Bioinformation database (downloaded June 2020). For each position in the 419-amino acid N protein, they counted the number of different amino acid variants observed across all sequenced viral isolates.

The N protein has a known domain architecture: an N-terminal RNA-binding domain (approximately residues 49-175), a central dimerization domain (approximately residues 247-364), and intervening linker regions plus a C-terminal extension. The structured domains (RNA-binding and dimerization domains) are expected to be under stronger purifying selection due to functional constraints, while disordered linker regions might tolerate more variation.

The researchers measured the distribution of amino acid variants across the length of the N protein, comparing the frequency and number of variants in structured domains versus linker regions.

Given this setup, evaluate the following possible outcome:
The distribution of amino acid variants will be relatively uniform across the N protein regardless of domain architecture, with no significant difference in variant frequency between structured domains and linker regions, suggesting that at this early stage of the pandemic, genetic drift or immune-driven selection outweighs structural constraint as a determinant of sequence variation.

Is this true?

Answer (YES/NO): NO